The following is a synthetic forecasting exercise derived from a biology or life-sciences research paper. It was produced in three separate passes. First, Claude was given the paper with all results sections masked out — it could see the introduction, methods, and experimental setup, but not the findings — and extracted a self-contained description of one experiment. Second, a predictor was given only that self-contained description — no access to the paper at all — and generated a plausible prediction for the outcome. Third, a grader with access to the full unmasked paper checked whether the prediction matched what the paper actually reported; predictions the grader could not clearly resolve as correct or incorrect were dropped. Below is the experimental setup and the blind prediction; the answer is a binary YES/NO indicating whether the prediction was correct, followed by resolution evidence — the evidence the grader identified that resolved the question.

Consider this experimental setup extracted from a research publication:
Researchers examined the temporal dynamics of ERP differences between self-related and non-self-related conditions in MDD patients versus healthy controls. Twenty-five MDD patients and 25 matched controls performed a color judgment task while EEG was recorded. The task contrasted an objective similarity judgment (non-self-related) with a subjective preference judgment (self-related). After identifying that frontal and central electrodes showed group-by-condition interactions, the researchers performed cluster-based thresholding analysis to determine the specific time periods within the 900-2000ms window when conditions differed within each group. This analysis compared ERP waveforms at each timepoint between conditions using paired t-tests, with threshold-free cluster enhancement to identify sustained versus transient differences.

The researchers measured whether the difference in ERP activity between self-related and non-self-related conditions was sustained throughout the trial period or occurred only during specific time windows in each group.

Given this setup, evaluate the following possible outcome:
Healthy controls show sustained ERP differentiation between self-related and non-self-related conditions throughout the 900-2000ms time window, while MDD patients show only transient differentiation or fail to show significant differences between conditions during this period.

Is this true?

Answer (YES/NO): NO